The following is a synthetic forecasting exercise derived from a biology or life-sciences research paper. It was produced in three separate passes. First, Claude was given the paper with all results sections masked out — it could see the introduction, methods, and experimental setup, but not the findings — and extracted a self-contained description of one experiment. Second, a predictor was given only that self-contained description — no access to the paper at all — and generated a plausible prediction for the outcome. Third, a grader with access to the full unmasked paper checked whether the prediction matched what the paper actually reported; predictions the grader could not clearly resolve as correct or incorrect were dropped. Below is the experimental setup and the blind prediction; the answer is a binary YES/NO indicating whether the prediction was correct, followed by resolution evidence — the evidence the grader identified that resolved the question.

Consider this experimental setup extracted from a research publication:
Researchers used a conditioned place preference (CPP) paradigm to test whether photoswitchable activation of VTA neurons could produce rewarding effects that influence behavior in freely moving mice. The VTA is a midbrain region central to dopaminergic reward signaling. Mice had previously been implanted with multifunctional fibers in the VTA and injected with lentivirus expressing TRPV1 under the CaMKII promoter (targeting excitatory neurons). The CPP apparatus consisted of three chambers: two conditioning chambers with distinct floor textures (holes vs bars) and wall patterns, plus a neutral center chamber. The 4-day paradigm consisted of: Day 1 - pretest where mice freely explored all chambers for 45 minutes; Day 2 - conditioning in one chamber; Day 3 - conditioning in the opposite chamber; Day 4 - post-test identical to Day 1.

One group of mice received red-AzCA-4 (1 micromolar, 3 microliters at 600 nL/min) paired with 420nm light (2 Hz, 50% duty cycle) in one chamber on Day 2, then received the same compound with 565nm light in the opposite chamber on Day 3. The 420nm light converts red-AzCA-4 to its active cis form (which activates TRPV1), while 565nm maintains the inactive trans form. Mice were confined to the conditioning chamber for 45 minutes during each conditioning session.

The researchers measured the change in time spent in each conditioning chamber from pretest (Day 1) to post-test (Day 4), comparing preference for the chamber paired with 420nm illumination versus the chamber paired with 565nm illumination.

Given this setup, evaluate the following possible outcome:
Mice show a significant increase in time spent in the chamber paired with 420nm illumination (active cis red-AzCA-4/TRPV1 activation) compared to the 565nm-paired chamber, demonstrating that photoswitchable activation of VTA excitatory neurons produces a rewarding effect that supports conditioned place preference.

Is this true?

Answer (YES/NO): NO